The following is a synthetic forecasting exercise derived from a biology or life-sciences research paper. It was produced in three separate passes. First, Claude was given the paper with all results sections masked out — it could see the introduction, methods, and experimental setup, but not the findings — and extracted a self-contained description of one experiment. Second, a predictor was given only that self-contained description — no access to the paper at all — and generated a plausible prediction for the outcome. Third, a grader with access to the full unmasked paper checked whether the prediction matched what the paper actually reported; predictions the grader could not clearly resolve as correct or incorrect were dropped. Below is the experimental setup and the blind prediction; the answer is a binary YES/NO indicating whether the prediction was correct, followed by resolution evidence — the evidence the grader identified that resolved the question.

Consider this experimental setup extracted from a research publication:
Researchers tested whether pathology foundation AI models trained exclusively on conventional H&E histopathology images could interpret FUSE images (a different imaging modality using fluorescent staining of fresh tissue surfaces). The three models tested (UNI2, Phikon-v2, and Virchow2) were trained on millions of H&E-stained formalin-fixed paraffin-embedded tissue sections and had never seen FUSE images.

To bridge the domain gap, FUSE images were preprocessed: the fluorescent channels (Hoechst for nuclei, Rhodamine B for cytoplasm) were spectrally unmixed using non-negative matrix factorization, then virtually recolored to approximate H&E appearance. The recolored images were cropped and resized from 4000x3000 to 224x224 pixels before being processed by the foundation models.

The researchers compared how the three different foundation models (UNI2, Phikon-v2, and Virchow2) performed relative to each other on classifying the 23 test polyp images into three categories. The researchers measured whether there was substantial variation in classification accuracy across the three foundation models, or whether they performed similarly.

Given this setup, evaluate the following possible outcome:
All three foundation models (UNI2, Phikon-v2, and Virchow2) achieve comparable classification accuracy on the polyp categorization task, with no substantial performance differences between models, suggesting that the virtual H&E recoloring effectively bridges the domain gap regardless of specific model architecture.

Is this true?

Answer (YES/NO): NO